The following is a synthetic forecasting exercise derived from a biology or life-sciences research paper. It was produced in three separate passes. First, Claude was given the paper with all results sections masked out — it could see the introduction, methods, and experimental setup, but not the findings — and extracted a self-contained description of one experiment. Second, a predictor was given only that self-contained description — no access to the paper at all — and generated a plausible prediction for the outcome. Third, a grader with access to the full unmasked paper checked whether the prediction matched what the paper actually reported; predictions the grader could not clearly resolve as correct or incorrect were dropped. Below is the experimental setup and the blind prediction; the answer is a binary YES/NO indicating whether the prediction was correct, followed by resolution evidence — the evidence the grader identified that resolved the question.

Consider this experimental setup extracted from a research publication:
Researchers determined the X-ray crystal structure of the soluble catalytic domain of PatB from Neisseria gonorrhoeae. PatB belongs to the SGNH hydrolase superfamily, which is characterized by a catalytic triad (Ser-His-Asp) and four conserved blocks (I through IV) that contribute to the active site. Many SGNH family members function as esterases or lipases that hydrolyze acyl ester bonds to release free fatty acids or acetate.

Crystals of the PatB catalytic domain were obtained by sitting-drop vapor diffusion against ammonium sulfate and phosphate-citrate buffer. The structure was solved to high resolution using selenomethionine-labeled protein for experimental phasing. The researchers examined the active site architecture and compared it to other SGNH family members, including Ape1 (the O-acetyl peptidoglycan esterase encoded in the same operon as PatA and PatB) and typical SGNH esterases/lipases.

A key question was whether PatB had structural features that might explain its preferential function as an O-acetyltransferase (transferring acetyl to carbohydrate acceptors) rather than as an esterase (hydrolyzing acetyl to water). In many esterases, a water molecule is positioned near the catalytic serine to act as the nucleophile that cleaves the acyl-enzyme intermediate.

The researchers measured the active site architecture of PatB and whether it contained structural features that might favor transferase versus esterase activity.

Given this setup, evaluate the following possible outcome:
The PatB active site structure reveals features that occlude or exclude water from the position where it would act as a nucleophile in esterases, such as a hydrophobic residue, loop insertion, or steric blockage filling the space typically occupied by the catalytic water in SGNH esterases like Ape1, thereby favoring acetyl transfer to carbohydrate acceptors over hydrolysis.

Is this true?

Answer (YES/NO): YES